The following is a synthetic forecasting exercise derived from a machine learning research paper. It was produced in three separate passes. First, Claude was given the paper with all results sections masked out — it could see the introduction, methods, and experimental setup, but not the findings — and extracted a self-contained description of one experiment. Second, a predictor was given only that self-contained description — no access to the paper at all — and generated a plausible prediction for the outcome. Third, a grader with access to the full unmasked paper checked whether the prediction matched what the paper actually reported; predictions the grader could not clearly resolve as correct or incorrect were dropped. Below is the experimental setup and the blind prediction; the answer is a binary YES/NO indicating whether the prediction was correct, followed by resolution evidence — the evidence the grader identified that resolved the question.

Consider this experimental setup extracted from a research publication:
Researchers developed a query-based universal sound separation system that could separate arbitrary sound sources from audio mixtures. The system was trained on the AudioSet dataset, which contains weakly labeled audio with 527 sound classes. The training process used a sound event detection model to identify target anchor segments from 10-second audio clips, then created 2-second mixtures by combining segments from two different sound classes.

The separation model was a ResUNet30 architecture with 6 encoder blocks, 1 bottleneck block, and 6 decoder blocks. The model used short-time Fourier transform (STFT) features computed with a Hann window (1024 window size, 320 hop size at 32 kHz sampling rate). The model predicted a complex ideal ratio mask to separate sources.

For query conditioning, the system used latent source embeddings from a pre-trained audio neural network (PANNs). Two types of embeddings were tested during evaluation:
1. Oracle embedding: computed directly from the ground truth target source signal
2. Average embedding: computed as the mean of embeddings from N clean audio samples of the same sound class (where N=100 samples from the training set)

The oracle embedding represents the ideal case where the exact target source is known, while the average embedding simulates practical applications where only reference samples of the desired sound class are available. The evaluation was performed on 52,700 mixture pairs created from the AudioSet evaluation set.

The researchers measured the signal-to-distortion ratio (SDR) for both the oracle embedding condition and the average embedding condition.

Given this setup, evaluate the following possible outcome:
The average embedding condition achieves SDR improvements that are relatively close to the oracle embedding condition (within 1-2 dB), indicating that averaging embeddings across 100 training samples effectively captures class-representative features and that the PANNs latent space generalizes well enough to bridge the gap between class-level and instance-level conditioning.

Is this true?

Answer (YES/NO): NO